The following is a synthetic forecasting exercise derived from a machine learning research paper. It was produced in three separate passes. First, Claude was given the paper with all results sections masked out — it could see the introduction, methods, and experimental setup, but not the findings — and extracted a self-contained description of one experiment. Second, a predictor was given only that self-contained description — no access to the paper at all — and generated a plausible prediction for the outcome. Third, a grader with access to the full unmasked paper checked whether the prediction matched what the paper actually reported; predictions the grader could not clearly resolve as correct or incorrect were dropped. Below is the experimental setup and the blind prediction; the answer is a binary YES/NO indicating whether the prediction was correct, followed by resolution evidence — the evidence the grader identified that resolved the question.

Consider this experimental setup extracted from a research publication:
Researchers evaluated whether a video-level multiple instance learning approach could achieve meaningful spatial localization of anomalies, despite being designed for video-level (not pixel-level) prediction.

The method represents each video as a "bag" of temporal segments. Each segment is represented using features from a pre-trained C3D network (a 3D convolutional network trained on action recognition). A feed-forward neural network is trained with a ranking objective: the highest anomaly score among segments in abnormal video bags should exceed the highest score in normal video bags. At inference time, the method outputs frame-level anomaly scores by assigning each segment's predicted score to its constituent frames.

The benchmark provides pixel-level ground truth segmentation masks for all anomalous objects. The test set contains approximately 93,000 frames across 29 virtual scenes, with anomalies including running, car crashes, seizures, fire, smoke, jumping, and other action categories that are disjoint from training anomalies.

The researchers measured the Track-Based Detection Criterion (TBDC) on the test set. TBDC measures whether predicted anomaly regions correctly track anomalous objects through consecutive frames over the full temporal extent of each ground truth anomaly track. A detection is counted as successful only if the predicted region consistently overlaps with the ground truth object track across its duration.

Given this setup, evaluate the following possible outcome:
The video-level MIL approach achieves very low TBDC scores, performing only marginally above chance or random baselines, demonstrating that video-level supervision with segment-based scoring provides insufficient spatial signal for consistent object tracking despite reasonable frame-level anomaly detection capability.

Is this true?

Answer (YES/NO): NO